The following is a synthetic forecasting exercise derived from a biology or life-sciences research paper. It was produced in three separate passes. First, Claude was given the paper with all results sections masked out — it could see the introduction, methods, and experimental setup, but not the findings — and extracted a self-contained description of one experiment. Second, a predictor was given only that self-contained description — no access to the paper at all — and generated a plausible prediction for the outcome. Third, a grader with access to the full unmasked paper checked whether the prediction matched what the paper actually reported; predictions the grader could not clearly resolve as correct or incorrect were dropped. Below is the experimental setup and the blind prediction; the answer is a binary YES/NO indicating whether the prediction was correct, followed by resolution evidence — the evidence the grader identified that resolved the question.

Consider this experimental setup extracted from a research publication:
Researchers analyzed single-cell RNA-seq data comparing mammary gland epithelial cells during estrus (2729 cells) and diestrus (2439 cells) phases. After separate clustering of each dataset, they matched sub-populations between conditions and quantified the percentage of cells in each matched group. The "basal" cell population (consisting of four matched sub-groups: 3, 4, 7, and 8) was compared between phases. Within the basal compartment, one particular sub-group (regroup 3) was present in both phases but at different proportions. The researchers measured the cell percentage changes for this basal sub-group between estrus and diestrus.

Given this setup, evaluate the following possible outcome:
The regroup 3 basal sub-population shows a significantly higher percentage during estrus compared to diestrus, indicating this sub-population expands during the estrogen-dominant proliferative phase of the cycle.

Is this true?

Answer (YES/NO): YES